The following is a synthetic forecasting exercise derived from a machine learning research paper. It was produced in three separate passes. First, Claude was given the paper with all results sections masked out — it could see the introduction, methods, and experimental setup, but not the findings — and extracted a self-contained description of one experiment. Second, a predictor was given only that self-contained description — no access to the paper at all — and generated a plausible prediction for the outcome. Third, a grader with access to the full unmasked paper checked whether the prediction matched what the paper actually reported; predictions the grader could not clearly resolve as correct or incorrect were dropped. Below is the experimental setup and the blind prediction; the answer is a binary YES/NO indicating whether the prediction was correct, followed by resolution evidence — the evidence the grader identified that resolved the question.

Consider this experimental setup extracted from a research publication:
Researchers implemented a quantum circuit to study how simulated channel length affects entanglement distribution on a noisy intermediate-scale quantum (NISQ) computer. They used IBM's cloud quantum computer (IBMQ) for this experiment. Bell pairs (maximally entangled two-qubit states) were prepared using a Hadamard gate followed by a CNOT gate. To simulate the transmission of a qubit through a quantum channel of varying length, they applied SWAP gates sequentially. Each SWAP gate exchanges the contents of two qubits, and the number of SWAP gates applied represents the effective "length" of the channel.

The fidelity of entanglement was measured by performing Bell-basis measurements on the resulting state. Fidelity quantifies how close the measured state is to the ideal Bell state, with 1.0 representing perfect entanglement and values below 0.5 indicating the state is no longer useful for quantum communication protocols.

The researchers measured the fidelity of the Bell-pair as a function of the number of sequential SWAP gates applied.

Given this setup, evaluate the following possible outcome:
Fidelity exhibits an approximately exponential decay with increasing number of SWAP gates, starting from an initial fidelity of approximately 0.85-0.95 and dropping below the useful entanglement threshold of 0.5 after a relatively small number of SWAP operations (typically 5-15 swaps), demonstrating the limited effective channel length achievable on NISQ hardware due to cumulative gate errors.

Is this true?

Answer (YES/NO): NO